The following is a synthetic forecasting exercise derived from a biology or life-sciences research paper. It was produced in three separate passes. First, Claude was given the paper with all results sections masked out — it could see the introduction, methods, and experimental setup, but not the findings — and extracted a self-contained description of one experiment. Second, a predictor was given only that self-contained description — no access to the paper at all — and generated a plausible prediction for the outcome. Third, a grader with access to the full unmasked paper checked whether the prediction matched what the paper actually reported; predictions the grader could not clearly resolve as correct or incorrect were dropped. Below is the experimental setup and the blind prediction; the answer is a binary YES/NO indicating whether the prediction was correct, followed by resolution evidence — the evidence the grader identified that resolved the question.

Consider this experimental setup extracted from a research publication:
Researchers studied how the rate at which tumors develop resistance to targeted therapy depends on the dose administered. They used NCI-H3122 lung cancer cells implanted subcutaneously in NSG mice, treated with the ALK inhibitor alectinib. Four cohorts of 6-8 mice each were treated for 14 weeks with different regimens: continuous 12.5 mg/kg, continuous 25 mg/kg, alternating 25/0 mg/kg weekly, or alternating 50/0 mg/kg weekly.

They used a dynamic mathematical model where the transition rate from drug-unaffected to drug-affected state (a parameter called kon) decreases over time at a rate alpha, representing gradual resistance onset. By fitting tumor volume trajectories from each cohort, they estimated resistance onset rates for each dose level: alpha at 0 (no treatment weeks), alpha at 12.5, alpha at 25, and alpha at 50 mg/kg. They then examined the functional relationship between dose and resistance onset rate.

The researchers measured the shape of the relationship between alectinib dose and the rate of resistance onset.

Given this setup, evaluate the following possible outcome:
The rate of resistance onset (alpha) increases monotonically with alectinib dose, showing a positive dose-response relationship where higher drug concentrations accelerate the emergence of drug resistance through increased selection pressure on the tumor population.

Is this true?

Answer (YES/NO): YES